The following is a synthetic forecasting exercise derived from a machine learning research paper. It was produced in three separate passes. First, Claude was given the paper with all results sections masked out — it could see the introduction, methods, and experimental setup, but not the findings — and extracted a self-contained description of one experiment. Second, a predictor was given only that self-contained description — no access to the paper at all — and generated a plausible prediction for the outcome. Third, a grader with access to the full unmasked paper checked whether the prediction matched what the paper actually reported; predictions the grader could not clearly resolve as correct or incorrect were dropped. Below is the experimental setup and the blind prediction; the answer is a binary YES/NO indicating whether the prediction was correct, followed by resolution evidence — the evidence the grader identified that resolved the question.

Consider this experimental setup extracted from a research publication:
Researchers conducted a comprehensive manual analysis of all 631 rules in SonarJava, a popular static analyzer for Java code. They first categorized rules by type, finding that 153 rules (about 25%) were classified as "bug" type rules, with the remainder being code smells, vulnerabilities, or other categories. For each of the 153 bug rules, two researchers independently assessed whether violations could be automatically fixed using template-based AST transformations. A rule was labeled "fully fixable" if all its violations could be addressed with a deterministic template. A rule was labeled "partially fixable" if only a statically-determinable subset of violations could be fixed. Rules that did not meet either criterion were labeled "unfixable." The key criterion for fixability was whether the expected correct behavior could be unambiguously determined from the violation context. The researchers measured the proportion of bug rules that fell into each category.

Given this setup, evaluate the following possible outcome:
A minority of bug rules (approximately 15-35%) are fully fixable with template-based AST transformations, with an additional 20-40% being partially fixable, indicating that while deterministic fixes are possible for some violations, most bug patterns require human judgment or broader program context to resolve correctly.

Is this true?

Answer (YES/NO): NO